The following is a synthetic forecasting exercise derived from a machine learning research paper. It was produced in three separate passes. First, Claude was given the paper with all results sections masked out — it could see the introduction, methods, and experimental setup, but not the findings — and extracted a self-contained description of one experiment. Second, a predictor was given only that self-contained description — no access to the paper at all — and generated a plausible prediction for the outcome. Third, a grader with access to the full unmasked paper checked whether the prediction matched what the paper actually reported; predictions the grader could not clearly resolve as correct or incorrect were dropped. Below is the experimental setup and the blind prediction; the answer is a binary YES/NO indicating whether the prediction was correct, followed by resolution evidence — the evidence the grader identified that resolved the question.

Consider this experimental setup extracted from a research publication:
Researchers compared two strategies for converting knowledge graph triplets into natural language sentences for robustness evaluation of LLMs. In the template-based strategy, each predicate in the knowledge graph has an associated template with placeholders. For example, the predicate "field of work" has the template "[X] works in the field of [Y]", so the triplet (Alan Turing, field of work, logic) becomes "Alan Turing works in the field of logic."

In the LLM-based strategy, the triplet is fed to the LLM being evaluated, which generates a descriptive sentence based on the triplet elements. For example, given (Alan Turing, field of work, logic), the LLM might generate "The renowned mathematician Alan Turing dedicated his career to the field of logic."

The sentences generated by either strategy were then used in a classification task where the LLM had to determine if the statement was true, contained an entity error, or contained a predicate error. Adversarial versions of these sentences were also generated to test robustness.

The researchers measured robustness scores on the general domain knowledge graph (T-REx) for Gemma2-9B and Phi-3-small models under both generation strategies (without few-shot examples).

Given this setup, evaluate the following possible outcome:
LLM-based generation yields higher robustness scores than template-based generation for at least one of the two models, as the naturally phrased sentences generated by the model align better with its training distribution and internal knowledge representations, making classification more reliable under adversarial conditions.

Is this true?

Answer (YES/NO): YES